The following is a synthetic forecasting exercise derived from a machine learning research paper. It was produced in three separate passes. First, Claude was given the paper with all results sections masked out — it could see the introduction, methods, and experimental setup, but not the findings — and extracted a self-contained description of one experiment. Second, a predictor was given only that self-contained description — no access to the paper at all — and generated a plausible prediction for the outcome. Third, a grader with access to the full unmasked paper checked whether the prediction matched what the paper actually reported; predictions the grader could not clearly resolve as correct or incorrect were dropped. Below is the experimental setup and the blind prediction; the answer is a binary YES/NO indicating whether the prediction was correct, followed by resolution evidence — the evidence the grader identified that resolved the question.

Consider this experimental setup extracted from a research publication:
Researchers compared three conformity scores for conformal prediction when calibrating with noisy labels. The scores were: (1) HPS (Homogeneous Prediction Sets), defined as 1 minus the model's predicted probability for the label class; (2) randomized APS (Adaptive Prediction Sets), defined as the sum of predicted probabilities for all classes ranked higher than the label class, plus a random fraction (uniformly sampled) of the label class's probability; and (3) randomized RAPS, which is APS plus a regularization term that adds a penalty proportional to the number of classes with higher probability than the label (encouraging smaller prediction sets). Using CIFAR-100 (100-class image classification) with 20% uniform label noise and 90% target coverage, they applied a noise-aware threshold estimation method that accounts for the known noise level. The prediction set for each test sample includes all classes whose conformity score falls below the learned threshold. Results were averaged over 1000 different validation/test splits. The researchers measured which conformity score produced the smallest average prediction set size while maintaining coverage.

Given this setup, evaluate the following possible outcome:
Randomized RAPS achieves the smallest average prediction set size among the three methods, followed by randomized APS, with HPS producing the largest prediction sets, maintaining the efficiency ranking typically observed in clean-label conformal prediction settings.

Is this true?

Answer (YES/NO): NO